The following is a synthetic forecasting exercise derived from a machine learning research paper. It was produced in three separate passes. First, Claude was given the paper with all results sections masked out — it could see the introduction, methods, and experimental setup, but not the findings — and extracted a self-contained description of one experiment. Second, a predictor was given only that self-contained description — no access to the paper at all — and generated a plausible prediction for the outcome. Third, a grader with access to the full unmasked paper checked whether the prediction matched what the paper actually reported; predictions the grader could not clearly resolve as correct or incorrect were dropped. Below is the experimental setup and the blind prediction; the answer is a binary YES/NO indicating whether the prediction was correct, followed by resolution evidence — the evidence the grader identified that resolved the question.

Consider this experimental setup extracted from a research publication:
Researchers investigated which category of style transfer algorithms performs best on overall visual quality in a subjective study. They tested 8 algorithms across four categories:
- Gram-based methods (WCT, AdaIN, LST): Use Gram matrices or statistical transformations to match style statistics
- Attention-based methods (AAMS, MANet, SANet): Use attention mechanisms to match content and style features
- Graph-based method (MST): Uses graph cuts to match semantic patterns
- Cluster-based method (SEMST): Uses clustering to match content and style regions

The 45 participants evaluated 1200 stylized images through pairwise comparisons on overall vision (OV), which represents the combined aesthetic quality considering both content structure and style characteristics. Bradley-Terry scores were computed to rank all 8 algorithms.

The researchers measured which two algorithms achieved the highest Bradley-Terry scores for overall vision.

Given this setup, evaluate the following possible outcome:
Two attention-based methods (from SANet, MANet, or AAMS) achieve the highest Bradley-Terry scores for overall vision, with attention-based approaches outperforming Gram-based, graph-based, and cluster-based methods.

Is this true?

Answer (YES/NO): YES